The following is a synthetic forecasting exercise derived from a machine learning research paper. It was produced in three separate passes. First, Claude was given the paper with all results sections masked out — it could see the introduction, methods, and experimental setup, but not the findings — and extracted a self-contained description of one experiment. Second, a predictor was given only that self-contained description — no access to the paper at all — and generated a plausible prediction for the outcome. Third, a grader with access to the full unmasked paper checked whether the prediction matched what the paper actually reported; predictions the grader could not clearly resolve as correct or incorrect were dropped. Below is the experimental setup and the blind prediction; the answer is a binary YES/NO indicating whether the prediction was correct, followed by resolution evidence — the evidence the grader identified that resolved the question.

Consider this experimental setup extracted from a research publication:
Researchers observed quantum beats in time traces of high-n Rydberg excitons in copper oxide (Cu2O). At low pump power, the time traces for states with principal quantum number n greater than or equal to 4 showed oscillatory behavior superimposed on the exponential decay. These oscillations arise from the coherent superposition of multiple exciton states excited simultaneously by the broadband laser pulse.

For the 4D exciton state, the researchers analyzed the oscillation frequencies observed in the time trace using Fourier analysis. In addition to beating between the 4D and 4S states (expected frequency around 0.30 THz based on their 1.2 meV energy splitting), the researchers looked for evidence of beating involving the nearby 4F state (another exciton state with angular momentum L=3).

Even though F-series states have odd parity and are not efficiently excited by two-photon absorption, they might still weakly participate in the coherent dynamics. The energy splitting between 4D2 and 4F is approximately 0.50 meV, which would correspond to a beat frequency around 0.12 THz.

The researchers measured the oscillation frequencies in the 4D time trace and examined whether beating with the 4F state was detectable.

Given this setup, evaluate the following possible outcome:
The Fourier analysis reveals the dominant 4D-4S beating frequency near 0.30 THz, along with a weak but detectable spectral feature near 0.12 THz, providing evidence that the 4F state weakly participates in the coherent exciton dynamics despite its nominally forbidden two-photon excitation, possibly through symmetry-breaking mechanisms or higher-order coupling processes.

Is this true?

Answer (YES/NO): YES